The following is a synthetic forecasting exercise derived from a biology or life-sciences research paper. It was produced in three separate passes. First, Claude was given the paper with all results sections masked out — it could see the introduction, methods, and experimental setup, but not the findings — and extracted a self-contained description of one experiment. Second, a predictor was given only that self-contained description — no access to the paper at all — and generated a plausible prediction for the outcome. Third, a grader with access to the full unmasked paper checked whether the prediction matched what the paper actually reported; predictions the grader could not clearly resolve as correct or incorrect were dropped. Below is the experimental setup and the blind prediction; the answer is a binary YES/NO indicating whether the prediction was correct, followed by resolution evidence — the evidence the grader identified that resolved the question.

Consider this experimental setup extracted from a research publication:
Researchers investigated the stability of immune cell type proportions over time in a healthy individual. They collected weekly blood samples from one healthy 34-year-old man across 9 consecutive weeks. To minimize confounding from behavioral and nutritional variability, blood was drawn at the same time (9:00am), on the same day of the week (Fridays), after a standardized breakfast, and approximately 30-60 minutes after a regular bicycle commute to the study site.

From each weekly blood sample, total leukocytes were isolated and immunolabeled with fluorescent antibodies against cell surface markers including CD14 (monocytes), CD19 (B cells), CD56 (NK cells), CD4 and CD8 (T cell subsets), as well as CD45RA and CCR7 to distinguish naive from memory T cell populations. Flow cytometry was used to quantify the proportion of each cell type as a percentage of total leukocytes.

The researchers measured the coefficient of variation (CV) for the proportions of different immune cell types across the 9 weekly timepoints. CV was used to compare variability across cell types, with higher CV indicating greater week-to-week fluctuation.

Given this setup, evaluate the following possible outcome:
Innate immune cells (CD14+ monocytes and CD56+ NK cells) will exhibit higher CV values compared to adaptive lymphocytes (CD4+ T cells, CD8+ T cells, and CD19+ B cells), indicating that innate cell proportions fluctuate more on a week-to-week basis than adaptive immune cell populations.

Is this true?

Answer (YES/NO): NO